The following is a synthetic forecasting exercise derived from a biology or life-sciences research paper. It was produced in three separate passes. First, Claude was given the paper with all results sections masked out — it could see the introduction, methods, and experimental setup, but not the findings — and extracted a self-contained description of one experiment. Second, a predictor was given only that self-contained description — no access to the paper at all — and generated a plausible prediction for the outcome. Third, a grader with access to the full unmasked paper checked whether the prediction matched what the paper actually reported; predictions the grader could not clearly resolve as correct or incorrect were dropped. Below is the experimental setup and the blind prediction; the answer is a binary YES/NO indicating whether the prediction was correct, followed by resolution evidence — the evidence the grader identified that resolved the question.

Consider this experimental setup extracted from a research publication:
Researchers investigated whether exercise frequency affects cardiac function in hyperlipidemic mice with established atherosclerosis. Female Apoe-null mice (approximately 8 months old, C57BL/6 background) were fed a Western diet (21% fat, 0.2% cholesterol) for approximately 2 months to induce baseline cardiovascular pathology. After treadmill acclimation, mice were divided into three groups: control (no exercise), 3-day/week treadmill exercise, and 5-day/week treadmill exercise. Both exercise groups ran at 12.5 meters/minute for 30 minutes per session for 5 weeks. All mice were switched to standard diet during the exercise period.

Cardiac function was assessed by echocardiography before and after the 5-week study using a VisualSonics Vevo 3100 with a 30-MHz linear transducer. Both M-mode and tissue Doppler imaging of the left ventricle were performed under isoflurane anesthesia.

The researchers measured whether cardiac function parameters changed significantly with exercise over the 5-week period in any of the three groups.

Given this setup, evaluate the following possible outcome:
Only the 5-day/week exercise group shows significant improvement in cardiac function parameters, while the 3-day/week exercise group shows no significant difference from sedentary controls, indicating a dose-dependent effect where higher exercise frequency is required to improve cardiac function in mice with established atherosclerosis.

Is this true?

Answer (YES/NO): NO